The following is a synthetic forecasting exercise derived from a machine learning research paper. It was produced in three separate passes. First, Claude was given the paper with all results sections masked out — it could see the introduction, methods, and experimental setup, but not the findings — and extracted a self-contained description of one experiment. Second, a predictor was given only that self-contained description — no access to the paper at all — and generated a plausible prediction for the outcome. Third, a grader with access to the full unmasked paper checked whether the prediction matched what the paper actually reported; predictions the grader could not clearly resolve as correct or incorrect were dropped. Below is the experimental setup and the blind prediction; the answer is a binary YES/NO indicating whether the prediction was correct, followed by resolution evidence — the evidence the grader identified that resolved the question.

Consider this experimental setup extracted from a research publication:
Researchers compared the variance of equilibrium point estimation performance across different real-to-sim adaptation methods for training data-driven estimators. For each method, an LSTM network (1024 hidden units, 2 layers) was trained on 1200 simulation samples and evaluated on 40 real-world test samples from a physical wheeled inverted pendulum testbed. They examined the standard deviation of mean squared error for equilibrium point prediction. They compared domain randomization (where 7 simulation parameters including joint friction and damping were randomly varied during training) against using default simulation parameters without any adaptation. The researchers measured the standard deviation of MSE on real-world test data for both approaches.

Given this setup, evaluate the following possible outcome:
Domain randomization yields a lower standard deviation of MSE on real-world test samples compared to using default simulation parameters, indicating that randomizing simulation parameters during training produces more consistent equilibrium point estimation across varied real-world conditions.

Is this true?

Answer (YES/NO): NO